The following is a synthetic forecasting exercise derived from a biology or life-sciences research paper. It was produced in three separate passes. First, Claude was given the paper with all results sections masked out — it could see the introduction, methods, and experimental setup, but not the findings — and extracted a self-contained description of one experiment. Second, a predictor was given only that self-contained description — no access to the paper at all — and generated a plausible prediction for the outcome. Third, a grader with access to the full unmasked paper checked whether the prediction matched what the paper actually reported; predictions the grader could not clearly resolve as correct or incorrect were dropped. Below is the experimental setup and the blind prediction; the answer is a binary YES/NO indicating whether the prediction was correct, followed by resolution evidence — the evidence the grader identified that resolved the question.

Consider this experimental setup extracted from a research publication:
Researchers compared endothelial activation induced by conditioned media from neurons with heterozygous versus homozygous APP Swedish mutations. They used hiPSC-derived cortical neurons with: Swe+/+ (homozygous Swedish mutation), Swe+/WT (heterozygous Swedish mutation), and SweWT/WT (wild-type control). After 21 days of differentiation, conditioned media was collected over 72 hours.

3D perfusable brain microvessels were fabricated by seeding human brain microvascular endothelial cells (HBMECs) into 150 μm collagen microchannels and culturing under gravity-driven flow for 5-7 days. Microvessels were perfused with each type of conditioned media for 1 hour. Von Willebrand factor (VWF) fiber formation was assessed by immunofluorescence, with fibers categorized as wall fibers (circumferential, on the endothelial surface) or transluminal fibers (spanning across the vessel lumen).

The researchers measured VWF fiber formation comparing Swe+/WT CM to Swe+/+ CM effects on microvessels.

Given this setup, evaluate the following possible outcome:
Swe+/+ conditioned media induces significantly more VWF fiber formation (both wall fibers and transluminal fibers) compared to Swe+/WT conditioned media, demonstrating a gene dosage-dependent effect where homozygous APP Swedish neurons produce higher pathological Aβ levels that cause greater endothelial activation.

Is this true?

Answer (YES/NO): YES